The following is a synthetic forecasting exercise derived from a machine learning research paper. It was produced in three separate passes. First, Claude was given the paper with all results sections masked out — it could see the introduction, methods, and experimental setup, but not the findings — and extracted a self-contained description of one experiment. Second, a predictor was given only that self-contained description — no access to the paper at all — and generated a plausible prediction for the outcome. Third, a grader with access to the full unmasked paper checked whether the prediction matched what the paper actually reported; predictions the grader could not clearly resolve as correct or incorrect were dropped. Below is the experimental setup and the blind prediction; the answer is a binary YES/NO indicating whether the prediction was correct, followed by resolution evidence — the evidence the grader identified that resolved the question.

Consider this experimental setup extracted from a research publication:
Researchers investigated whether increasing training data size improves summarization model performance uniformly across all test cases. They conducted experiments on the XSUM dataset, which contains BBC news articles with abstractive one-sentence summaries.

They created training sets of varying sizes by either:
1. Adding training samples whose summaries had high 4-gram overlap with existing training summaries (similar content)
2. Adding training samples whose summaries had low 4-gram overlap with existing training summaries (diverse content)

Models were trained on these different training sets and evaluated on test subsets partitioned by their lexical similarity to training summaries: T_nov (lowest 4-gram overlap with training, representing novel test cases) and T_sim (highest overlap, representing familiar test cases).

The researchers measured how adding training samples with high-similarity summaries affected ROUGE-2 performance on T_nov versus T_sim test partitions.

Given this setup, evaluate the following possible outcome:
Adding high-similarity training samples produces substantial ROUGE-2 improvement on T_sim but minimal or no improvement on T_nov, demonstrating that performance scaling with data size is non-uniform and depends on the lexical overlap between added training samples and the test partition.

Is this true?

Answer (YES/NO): YES